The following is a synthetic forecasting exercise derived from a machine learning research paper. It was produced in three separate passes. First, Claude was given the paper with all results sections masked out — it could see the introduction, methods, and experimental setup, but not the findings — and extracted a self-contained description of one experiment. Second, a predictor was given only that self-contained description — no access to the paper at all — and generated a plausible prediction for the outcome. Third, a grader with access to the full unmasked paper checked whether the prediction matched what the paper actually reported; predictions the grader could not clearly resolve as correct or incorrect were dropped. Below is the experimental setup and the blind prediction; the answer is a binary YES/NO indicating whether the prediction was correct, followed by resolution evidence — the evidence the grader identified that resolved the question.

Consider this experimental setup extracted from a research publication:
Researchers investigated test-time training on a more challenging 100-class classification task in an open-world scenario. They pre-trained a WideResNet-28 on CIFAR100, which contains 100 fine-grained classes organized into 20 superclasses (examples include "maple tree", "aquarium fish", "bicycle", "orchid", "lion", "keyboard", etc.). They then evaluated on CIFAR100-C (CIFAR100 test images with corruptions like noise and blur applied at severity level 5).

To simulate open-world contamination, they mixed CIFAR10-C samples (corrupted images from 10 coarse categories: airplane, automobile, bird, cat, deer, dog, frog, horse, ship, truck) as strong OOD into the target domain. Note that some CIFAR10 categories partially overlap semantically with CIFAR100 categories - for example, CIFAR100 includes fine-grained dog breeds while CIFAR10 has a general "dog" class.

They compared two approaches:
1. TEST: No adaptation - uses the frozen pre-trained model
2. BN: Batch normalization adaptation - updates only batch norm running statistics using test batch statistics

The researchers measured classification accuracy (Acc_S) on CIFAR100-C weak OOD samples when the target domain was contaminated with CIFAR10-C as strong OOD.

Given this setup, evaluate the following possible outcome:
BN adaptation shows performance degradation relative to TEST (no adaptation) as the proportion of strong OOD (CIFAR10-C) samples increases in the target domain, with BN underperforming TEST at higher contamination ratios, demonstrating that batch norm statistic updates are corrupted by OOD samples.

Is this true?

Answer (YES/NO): NO